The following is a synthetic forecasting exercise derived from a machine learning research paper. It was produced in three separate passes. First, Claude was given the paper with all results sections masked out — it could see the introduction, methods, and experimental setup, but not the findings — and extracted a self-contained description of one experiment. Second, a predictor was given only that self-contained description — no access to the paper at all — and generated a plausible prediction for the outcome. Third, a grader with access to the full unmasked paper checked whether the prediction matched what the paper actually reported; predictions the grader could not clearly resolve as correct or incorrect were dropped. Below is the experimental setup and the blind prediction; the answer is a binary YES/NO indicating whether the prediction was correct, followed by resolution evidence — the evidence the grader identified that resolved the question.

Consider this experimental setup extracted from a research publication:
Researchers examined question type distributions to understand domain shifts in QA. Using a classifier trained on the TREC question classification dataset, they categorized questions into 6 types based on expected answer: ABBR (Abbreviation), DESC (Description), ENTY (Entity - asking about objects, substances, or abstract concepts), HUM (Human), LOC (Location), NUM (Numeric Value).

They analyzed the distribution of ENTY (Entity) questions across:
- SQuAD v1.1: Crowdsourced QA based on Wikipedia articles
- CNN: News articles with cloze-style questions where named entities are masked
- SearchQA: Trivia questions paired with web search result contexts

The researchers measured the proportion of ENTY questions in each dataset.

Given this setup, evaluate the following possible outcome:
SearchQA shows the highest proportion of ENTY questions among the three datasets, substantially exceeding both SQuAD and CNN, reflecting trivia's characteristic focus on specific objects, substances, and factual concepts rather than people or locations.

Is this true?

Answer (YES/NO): NO